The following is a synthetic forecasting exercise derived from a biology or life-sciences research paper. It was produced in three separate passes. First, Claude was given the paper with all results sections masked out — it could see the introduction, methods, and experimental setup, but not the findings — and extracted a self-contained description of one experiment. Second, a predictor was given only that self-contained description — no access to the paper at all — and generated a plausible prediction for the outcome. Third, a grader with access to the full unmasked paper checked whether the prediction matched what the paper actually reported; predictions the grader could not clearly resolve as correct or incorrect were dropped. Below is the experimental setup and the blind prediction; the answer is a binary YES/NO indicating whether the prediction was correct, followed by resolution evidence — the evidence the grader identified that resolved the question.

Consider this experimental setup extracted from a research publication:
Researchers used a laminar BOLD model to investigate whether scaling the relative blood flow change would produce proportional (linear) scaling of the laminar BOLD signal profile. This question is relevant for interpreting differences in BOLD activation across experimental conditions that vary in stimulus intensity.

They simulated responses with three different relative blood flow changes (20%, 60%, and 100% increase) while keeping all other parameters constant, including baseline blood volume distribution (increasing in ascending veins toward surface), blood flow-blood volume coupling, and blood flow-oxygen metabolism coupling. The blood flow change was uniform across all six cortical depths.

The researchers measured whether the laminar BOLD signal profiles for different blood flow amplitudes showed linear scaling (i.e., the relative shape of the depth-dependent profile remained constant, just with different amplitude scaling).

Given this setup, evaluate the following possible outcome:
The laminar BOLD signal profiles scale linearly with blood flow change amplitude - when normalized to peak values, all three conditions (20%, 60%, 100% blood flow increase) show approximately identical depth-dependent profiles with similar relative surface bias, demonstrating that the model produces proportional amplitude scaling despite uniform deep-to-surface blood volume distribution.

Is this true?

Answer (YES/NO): YES